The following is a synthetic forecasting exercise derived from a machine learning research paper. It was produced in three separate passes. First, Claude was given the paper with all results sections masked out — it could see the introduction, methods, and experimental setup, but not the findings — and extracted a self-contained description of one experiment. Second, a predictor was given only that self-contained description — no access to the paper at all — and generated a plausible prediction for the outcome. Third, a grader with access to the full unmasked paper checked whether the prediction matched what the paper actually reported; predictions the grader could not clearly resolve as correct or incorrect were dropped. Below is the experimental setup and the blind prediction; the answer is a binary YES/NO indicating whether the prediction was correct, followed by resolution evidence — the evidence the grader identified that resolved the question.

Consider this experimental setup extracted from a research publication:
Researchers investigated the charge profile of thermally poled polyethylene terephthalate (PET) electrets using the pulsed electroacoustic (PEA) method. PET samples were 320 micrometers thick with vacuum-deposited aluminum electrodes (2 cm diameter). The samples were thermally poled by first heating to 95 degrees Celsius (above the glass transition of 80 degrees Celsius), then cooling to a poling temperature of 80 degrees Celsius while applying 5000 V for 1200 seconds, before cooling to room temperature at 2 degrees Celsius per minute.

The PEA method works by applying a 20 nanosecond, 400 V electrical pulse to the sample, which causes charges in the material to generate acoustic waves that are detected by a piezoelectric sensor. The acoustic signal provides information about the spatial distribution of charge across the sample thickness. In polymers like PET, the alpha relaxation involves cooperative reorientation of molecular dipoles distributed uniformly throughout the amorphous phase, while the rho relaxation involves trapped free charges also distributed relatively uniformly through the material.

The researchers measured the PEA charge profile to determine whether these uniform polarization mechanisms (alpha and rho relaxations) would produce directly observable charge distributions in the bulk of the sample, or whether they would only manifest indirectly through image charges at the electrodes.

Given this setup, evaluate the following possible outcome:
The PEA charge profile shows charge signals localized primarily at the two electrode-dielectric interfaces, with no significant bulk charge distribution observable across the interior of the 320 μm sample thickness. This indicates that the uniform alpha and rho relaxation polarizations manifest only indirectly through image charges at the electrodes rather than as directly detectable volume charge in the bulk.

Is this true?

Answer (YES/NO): NO